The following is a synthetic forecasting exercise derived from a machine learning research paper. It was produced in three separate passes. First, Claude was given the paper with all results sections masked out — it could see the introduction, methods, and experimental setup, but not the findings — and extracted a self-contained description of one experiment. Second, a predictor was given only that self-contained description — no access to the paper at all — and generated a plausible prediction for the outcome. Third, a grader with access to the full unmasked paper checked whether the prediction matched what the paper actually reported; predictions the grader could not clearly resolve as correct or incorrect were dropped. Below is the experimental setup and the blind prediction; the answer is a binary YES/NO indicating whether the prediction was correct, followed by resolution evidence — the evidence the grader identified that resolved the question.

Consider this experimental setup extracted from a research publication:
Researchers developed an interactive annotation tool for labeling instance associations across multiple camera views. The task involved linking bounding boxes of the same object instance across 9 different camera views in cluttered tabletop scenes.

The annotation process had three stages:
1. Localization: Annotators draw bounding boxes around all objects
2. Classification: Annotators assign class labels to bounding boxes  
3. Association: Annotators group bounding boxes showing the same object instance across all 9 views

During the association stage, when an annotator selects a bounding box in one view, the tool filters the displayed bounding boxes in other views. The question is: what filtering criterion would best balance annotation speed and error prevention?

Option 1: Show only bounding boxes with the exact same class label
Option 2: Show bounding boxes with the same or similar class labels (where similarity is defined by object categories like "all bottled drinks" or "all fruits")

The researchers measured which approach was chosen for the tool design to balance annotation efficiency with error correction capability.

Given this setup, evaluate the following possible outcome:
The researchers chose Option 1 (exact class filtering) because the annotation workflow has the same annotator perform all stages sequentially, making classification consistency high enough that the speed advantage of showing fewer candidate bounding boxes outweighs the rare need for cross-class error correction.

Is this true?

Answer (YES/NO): NO